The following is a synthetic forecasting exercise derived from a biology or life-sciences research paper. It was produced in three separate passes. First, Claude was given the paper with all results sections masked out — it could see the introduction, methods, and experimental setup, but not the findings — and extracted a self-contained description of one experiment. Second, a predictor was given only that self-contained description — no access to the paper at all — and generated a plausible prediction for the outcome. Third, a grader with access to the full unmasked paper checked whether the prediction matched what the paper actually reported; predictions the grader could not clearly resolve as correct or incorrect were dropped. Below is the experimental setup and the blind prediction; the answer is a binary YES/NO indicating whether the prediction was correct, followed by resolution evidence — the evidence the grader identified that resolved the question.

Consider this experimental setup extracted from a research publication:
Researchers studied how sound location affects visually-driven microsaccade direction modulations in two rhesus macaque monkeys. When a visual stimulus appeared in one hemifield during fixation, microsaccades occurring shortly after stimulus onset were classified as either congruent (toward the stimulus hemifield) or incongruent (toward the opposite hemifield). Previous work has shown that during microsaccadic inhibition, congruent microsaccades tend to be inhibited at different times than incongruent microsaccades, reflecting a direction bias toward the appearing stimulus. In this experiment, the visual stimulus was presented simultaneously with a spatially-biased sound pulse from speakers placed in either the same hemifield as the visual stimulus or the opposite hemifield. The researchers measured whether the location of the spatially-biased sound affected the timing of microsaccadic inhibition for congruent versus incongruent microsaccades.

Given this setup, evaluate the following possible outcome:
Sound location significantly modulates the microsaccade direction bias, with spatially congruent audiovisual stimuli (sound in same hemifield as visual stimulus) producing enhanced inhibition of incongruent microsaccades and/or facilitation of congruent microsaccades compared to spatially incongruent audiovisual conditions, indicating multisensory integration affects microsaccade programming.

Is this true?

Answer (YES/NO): NO